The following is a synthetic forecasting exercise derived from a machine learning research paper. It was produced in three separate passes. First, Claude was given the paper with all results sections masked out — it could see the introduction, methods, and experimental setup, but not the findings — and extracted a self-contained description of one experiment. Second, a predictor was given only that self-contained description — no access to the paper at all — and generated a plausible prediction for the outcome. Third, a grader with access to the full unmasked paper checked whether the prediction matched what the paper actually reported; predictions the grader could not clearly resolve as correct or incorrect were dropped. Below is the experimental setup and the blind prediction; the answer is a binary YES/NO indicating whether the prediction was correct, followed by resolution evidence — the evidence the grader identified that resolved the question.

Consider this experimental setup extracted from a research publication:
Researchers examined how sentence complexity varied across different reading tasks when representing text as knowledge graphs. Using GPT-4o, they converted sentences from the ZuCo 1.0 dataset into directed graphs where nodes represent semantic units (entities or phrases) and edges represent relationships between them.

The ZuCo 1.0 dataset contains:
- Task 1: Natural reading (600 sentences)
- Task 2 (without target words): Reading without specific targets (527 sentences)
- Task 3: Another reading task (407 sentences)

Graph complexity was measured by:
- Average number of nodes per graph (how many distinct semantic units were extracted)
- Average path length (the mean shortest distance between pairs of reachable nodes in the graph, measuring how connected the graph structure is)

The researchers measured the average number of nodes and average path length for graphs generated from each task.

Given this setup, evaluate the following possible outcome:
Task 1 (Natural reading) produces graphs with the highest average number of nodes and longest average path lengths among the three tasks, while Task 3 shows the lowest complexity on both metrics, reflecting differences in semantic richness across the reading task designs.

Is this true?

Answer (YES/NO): NO